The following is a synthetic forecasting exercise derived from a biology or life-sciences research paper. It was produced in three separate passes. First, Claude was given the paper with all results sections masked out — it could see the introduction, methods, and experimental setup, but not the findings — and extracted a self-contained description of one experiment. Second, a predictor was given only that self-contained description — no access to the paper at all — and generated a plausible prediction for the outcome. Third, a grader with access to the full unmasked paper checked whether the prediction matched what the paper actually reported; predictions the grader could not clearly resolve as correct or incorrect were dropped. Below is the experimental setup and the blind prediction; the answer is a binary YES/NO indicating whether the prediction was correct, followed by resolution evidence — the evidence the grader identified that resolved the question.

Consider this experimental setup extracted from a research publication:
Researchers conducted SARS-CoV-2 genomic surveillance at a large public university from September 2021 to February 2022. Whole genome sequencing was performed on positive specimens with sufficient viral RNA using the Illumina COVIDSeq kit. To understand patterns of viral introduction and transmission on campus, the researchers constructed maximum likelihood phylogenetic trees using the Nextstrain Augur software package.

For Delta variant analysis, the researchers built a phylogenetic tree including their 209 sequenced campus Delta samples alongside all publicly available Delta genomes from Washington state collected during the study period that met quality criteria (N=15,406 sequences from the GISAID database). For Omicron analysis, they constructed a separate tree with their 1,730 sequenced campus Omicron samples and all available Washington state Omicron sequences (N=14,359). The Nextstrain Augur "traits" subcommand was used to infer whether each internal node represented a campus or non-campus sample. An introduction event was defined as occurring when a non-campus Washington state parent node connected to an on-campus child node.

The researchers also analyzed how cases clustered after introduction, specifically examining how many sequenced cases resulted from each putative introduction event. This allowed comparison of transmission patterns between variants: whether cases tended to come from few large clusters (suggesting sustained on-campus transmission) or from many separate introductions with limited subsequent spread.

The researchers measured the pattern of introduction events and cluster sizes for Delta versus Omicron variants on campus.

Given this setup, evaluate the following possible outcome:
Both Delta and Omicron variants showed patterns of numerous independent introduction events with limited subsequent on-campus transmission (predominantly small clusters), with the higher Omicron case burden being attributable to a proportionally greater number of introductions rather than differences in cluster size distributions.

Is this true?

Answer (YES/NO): NO